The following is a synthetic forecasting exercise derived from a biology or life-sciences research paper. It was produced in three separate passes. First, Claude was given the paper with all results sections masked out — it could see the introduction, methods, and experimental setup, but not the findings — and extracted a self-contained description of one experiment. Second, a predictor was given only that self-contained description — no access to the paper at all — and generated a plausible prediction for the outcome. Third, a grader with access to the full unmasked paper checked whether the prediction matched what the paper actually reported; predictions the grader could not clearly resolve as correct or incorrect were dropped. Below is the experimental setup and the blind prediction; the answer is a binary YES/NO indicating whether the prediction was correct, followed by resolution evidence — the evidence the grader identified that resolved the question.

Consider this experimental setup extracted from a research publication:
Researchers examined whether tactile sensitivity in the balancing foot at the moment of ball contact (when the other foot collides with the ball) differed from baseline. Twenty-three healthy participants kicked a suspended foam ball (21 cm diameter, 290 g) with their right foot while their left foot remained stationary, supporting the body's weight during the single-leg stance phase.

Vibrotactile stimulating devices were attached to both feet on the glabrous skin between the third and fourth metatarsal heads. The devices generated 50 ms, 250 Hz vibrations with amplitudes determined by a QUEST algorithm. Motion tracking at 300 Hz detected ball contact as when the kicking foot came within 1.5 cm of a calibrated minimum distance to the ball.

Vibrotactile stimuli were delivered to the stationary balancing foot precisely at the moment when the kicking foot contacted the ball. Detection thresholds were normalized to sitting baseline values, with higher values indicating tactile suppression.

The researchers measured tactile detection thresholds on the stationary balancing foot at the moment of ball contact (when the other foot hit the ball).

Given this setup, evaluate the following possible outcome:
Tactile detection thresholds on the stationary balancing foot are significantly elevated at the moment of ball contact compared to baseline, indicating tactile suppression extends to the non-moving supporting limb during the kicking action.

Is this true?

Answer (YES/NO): YES